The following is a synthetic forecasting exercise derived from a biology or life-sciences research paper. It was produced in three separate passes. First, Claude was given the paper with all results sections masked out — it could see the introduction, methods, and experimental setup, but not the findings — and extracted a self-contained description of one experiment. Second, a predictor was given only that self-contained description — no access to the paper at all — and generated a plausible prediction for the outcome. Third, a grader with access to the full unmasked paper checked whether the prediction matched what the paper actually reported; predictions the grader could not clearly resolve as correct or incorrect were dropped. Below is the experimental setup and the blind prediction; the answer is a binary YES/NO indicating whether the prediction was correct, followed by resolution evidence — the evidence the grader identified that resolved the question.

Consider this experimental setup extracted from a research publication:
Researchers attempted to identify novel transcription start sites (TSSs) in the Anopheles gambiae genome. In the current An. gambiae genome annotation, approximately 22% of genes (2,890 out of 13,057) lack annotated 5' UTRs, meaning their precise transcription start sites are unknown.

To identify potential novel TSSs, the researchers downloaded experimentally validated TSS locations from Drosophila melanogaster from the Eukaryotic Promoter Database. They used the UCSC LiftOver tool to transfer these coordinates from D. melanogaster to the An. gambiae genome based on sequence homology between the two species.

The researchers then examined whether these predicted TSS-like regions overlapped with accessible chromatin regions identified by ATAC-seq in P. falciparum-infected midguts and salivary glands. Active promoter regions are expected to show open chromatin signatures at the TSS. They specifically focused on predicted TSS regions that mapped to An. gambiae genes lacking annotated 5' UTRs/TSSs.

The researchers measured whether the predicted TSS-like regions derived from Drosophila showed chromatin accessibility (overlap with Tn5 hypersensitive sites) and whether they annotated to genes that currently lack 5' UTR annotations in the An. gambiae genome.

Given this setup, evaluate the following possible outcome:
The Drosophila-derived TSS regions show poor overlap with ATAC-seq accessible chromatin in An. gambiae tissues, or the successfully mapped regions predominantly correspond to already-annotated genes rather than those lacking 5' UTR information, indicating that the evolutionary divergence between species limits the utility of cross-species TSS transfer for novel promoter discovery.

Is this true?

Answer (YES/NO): YES